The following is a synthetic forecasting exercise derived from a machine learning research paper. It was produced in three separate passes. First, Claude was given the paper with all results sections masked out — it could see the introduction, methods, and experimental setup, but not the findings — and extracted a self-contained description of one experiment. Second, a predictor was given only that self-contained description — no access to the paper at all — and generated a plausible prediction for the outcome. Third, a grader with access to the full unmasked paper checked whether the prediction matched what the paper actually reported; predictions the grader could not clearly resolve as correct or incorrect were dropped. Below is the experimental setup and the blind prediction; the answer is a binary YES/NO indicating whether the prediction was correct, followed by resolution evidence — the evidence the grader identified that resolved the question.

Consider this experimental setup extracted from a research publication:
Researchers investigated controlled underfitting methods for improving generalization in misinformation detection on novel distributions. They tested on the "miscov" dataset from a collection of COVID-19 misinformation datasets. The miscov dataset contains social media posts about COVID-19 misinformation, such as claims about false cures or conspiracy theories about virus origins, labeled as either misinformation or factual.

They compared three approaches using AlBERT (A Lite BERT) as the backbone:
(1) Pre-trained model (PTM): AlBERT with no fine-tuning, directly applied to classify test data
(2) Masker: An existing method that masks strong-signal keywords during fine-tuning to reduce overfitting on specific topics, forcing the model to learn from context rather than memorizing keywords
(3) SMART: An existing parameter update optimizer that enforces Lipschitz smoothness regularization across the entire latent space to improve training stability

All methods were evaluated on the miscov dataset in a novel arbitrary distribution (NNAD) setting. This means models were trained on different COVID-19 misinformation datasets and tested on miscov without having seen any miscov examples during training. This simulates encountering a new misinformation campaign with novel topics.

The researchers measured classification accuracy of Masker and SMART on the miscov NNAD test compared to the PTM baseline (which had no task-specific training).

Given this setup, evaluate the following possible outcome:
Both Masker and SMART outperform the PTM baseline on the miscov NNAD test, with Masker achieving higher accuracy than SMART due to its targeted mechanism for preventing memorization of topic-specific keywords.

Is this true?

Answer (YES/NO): NO